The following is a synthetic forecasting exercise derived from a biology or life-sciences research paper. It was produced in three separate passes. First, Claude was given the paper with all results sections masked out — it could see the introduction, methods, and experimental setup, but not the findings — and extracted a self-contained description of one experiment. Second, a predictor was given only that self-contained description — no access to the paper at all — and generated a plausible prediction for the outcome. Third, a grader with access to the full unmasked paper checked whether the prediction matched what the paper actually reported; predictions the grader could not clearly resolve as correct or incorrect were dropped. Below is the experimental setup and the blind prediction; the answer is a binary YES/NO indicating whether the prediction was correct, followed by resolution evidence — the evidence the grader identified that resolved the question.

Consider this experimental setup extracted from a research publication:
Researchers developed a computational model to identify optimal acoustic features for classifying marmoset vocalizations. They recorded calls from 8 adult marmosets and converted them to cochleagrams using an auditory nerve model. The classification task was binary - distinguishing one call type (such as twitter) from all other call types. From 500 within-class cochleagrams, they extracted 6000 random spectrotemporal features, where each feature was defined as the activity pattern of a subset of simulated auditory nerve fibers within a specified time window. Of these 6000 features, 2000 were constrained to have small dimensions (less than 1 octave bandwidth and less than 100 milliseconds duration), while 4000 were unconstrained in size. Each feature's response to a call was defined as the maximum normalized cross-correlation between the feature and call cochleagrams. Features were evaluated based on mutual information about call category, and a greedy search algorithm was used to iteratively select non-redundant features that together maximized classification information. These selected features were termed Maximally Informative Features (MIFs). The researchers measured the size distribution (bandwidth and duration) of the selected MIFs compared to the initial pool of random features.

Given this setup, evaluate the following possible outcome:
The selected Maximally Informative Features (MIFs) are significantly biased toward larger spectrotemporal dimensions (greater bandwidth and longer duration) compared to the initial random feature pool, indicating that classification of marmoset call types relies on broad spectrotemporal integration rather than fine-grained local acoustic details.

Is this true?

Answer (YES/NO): NO